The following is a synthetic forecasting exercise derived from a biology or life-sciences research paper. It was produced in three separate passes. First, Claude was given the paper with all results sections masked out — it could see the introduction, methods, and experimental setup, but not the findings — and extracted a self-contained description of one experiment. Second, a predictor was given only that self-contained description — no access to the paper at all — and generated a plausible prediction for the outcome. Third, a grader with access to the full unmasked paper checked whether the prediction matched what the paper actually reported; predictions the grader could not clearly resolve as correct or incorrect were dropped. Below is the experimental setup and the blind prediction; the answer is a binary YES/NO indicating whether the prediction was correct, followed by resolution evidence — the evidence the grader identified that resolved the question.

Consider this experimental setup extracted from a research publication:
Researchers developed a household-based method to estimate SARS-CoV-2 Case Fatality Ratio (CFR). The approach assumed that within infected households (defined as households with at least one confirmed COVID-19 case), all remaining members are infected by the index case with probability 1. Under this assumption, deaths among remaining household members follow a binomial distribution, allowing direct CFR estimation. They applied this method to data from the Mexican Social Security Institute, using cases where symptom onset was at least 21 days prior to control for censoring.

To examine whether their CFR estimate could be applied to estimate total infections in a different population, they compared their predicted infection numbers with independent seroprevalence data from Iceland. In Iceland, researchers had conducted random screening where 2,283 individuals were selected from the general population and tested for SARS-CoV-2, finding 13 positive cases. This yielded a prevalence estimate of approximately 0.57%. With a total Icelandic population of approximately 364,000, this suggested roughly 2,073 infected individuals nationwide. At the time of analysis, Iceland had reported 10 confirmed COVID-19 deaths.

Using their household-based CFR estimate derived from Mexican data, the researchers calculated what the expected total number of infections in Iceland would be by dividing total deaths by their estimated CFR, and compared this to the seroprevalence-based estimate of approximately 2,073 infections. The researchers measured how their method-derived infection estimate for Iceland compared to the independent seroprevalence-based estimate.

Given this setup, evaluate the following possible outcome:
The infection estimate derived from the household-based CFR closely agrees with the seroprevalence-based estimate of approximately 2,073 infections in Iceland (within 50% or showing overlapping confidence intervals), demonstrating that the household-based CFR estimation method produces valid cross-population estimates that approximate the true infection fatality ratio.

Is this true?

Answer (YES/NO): NO